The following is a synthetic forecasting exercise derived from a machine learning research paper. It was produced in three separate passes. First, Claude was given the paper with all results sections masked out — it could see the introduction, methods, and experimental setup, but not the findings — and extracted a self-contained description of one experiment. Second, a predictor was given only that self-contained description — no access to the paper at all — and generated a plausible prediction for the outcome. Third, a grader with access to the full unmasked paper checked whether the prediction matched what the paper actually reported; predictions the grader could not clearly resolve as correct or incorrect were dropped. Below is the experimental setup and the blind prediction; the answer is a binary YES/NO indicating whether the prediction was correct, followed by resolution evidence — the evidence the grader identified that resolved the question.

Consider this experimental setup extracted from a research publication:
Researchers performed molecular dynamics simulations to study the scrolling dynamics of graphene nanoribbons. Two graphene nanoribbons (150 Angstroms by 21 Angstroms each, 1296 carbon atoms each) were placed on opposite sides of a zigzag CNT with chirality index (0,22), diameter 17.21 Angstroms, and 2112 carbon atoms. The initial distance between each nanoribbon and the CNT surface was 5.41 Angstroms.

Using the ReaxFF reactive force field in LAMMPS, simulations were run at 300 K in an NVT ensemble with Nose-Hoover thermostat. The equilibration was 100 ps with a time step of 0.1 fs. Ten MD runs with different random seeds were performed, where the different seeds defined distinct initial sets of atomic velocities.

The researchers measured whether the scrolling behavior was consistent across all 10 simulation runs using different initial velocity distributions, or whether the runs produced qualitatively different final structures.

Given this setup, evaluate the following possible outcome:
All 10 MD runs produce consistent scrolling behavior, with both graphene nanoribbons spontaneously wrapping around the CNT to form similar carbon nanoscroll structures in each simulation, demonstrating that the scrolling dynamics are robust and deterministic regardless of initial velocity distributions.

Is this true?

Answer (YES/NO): YES